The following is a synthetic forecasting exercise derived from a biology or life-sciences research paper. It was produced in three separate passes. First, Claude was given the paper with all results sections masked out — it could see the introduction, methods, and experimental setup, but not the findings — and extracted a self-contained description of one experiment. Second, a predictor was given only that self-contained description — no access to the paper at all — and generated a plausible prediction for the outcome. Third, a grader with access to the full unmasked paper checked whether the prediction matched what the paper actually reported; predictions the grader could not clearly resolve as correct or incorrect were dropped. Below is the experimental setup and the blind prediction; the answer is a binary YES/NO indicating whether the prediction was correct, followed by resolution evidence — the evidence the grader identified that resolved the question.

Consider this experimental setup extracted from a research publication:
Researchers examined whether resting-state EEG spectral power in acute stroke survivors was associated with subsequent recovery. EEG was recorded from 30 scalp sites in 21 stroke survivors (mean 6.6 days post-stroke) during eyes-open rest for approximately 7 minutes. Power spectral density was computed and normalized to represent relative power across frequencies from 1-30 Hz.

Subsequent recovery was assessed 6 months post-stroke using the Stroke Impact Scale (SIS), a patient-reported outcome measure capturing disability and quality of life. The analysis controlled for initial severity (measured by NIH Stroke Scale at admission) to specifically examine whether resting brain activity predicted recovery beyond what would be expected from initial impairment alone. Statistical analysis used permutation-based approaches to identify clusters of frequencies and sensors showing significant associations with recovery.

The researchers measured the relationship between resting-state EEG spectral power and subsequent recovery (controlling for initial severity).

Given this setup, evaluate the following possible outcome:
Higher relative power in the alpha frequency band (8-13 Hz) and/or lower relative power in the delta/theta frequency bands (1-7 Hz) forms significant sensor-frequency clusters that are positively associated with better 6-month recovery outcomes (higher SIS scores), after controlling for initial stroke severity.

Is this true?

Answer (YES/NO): YES